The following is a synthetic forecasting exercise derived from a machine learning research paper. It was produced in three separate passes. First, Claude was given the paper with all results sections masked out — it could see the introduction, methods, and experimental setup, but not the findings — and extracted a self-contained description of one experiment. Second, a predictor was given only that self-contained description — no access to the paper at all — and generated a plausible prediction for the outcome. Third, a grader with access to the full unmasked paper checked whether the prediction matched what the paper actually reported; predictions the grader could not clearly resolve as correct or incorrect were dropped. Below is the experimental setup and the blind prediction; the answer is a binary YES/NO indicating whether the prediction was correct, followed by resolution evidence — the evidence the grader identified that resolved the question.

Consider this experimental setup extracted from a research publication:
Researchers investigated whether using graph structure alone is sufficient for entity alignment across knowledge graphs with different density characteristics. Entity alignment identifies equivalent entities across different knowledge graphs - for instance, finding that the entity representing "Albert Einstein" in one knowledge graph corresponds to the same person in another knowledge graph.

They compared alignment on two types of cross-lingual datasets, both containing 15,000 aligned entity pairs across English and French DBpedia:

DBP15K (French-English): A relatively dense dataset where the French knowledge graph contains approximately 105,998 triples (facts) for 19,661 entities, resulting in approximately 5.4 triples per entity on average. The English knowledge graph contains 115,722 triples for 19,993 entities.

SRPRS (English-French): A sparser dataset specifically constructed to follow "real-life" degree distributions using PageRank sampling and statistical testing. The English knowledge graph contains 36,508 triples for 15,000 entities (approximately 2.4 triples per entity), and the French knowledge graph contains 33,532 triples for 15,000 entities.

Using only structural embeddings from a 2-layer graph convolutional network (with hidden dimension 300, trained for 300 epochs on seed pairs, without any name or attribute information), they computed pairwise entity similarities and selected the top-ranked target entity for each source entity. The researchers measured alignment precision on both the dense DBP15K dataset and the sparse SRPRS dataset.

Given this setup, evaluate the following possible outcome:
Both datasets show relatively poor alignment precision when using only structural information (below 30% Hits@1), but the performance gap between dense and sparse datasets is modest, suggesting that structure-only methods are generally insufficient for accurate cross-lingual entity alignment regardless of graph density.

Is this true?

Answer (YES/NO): NO